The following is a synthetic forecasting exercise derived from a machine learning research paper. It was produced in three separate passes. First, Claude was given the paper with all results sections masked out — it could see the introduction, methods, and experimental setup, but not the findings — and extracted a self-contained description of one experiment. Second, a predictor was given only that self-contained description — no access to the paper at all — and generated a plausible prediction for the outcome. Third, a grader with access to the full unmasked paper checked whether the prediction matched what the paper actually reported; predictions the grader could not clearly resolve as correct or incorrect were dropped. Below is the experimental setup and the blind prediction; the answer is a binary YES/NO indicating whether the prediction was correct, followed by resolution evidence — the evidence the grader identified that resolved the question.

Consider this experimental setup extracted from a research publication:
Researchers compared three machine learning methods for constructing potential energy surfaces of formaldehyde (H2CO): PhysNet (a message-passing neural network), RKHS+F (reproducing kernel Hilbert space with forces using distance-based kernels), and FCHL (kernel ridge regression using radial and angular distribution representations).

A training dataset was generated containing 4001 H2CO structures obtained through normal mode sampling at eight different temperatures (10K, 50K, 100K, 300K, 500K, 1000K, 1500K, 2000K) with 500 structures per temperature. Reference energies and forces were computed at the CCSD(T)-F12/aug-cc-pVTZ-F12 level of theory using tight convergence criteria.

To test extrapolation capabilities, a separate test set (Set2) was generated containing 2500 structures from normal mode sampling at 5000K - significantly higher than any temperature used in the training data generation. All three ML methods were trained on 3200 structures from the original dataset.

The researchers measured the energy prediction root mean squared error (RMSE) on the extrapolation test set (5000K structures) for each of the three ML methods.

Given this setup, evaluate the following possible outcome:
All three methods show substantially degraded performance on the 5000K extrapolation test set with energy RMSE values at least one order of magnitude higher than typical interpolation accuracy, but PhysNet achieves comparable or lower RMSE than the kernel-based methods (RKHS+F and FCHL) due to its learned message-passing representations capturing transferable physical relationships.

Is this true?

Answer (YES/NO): NO